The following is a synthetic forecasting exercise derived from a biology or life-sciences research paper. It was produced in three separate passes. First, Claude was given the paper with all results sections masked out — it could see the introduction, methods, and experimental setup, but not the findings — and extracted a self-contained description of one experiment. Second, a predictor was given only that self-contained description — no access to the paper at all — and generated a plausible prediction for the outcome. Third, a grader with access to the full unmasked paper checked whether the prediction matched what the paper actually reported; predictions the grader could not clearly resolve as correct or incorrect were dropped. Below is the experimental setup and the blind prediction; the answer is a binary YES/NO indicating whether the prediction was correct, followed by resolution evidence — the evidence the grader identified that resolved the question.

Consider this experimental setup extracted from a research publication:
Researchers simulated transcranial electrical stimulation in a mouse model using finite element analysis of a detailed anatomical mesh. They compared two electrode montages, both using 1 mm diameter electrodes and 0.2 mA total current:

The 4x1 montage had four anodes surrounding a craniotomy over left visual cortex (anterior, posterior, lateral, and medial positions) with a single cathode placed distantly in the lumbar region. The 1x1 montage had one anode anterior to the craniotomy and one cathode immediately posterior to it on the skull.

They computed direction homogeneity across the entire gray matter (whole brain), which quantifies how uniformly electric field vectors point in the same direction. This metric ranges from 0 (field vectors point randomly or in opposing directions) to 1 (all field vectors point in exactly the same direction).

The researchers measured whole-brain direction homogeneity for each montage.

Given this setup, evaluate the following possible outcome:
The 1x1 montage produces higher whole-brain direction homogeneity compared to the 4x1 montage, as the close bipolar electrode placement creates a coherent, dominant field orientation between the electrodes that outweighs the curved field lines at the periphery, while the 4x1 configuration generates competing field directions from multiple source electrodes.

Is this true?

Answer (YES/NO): NO